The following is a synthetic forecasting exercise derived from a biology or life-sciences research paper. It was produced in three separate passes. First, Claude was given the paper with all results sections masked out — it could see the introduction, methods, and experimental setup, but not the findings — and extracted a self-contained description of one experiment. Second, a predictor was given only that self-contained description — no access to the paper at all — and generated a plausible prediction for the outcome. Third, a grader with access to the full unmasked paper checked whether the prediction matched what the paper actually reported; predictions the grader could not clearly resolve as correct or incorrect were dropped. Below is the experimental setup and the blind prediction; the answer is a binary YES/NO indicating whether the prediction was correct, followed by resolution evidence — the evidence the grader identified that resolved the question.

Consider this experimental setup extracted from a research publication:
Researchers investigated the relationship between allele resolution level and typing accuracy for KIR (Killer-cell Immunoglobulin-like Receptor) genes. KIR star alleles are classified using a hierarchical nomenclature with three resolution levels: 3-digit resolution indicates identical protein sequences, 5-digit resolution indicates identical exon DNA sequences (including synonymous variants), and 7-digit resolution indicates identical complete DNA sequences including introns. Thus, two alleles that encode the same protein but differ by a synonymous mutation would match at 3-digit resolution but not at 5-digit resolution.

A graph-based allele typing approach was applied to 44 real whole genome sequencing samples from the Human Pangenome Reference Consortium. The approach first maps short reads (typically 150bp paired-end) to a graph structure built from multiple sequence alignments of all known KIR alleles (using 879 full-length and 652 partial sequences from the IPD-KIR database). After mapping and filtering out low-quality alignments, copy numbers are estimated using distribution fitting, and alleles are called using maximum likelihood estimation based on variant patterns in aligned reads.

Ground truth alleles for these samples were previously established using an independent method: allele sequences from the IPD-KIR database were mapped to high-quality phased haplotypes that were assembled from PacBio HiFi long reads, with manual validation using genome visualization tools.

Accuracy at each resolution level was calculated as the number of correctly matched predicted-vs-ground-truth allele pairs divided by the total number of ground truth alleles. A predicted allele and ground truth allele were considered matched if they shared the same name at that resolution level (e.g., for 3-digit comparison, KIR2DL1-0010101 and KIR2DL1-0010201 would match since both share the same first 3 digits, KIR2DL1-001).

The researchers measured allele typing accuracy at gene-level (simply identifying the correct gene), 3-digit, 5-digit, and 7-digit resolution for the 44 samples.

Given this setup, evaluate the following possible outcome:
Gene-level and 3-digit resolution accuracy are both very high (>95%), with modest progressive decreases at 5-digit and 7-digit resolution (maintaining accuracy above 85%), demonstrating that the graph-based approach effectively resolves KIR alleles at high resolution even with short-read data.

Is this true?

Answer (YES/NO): NO